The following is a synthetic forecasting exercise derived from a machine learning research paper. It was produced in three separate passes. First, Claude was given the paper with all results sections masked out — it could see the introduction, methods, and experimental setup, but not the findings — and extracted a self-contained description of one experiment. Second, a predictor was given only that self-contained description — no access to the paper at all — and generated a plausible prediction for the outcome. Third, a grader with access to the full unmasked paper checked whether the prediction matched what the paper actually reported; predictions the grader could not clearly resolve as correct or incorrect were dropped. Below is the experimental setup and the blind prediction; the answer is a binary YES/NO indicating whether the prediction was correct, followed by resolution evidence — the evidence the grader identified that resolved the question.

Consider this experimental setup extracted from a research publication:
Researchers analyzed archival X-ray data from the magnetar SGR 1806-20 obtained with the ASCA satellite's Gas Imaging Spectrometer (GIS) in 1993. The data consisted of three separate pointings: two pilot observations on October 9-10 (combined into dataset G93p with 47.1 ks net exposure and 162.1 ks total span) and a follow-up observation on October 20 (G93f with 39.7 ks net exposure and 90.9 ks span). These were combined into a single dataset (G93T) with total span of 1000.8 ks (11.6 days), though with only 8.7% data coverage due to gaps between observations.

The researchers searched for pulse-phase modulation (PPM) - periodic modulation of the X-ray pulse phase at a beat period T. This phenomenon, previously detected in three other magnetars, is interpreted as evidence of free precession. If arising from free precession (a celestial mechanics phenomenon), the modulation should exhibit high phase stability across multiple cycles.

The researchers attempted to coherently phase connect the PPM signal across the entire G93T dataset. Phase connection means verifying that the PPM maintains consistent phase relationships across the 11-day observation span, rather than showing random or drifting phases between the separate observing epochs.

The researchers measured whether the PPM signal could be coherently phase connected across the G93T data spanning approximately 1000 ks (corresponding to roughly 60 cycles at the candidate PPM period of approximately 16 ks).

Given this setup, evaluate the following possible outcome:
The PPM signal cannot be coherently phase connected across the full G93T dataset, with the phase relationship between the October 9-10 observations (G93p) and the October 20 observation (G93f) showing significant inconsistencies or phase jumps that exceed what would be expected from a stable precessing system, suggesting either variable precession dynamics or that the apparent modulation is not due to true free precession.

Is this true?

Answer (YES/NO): NO